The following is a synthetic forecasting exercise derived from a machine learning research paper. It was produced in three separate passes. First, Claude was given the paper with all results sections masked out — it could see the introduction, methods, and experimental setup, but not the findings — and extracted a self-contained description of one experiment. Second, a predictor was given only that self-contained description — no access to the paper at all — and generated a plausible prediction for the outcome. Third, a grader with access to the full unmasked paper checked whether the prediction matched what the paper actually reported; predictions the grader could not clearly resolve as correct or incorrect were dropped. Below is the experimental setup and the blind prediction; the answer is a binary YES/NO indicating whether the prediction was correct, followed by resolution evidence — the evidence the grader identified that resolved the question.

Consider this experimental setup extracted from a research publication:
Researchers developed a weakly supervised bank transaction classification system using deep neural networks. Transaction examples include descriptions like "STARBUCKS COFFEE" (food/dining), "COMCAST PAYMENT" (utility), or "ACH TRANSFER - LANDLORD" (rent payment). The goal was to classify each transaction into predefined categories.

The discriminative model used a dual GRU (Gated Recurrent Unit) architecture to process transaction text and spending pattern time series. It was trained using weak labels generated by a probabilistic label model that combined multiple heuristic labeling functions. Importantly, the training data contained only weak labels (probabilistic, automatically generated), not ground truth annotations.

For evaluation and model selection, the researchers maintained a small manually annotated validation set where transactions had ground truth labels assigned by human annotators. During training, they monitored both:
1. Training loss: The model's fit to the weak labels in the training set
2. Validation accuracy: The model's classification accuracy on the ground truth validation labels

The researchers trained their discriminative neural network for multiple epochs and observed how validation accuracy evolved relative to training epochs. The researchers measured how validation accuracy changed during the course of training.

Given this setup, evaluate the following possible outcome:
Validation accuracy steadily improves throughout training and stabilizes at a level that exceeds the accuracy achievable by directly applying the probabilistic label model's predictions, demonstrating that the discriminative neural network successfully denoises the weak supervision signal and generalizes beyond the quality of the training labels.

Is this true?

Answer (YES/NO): NO